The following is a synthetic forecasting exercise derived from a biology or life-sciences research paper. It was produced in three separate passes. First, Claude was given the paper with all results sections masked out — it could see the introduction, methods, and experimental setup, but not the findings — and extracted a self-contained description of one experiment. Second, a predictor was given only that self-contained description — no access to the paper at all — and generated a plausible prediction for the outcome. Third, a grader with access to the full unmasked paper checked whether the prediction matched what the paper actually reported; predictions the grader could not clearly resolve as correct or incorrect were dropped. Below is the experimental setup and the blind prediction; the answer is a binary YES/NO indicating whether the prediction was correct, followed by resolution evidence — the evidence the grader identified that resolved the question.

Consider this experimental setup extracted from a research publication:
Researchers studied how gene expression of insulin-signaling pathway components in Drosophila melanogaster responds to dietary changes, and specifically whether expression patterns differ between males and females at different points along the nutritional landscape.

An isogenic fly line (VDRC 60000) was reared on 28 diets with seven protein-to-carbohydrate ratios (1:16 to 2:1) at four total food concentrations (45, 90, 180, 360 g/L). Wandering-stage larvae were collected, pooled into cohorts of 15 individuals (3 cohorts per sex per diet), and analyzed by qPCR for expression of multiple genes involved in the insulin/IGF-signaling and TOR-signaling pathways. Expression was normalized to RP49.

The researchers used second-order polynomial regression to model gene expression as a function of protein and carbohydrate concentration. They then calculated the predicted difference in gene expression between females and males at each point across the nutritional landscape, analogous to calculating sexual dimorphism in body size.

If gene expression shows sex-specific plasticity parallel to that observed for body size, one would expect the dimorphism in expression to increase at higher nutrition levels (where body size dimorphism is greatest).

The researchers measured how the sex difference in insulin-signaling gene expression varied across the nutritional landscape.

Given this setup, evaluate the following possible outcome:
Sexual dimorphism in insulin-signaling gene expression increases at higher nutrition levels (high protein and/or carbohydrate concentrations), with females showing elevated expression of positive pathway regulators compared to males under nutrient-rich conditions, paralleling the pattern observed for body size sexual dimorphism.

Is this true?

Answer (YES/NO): NO